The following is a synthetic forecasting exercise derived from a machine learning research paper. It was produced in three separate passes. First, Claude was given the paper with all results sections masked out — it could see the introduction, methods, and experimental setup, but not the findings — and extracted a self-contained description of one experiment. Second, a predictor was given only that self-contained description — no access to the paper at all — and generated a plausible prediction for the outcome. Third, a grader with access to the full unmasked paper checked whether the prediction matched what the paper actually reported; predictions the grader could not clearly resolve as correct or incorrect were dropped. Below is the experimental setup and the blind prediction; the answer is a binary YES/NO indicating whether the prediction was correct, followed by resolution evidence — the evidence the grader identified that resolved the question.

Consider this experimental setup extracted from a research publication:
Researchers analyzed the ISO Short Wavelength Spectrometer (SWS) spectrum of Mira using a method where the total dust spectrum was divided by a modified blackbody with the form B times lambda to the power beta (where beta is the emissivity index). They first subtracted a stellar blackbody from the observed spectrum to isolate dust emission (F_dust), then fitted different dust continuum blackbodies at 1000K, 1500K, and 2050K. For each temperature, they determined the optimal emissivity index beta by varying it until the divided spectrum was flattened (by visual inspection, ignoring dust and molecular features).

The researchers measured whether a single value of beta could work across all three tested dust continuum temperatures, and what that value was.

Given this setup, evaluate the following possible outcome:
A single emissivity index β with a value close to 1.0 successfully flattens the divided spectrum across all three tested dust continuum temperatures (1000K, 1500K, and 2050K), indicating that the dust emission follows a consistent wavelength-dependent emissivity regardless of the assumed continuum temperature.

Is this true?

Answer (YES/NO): NO